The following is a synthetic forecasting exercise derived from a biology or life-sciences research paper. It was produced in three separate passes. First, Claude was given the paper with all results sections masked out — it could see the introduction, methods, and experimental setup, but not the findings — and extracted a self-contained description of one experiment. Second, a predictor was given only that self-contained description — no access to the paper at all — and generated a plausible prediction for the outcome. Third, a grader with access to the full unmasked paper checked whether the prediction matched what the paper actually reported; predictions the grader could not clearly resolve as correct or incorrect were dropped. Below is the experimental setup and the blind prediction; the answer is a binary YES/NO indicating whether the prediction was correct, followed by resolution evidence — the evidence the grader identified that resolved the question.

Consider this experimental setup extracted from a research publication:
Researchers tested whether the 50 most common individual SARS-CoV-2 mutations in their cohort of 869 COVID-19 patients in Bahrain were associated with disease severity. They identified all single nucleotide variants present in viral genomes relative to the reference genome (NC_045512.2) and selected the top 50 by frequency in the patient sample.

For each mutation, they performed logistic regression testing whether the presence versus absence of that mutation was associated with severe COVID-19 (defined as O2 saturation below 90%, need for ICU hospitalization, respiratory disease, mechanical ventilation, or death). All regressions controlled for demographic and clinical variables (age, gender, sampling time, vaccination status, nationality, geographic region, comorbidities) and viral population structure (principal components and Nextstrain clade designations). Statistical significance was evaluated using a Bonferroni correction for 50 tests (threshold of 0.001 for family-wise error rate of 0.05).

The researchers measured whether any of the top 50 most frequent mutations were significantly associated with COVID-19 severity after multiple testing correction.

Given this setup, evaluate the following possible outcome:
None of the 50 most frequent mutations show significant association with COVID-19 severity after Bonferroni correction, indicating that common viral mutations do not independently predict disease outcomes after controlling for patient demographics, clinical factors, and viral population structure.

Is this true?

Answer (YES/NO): YES